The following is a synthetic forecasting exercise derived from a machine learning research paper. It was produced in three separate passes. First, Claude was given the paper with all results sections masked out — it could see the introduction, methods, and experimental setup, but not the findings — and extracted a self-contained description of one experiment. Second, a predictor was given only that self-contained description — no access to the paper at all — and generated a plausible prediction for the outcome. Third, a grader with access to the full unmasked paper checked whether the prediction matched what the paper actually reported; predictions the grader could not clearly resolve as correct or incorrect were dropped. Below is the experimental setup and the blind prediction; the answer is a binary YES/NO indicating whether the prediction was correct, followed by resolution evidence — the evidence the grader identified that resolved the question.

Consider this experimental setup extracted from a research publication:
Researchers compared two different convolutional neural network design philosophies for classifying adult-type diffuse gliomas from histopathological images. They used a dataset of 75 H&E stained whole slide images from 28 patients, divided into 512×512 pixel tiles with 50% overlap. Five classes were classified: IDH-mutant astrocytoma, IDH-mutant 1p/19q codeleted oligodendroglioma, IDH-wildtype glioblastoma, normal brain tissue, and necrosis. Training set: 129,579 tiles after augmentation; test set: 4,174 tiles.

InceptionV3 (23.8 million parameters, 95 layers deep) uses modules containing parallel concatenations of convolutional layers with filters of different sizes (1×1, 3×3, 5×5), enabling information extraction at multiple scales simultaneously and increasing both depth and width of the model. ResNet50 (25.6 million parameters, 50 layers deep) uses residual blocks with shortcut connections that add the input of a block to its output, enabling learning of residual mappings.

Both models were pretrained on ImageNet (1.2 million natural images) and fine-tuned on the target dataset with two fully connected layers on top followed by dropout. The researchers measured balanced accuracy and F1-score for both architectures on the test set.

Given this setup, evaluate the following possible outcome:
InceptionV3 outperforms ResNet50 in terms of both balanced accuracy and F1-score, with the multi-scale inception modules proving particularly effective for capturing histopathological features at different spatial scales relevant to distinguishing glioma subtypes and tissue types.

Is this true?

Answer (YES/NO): NO